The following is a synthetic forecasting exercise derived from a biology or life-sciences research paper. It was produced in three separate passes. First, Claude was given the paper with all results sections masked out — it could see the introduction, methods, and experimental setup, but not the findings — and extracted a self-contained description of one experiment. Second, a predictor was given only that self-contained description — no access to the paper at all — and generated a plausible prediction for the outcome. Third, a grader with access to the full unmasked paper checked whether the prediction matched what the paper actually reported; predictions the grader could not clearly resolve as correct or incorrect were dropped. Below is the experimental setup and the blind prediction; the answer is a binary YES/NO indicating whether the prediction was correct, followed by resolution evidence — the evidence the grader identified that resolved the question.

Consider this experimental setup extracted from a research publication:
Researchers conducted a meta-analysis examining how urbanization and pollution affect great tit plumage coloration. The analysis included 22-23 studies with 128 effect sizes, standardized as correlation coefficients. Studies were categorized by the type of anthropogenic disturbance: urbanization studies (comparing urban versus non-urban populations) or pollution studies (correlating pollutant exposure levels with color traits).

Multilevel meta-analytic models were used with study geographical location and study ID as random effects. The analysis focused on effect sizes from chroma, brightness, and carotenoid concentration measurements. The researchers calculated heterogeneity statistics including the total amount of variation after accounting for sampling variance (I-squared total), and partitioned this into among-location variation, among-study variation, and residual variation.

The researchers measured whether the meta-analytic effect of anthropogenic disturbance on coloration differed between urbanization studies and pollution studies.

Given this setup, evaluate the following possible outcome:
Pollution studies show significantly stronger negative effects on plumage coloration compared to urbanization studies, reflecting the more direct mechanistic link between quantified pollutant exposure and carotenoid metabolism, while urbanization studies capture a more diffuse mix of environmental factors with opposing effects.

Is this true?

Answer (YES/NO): NO